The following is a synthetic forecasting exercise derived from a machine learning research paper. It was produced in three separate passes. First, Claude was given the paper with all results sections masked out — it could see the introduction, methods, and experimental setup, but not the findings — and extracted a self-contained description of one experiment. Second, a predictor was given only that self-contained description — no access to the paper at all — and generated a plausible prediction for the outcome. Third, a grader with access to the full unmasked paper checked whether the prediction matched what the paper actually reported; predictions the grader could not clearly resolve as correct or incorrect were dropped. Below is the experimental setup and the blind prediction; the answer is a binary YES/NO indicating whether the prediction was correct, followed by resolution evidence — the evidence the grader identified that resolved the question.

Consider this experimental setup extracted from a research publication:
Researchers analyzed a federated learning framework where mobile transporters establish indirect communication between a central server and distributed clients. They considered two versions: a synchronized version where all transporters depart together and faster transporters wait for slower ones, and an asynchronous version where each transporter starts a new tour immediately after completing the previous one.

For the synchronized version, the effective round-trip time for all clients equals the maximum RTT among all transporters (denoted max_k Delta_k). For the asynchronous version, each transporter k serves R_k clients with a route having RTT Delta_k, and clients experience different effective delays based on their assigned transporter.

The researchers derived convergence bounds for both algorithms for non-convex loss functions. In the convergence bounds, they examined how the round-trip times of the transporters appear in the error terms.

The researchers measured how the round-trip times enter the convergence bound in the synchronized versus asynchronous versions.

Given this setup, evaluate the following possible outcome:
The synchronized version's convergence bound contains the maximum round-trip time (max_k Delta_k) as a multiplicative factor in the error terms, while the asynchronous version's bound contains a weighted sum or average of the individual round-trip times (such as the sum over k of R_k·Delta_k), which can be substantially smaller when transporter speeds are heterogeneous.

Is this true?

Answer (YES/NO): NO